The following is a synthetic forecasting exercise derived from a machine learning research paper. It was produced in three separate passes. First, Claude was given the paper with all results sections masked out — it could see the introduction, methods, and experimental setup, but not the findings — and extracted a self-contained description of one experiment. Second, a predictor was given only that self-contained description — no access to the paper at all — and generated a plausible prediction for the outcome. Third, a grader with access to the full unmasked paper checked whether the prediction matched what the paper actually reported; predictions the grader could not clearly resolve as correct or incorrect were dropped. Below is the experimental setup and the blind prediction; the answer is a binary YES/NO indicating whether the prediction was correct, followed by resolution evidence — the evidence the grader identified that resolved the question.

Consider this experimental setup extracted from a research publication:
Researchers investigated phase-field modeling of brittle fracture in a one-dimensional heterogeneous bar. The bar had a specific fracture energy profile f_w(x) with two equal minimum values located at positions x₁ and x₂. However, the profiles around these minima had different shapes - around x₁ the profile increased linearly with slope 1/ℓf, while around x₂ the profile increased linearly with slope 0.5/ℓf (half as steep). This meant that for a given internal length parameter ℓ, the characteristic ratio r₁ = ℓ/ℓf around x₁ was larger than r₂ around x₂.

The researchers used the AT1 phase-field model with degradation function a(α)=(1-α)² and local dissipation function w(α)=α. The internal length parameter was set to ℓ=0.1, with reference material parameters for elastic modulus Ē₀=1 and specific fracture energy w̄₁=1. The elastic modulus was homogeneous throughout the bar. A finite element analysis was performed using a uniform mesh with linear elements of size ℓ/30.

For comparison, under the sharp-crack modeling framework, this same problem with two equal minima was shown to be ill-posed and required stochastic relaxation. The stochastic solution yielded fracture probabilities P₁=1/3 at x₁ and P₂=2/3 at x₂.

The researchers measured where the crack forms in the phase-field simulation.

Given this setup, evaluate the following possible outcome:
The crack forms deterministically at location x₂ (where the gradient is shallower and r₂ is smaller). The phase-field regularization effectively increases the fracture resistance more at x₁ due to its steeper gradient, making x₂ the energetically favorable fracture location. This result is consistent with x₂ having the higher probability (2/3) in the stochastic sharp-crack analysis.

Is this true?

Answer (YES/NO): YES